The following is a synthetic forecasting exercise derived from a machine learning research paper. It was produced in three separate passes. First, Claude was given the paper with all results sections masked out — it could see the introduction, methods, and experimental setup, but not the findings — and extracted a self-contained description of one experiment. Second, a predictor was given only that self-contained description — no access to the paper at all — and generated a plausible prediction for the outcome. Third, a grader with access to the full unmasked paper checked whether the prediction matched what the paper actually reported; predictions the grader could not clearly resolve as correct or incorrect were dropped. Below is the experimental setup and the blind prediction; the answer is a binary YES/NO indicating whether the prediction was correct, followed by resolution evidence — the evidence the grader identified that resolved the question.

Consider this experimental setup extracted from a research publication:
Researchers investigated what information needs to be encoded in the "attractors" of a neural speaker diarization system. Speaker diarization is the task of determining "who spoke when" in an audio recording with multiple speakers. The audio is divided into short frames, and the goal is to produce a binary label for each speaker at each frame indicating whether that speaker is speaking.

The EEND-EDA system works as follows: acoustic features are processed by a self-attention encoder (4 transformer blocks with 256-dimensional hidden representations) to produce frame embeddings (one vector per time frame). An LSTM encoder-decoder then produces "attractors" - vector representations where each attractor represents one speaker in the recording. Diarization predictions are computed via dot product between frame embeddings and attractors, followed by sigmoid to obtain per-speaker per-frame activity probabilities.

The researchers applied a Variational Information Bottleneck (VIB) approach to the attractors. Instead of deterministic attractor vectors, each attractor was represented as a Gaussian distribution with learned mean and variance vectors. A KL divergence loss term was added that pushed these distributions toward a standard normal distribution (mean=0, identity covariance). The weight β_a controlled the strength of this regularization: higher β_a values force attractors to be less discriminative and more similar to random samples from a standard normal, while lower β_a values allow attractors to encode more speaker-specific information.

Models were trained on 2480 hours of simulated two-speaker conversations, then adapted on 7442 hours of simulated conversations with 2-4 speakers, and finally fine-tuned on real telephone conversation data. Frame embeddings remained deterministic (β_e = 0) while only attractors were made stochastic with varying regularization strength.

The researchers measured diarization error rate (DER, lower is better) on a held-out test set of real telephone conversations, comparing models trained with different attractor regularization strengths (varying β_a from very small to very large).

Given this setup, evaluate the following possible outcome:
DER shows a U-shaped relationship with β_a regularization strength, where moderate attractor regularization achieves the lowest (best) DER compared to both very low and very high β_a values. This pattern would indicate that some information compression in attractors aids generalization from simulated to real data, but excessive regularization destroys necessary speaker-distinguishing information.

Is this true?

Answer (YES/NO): NO